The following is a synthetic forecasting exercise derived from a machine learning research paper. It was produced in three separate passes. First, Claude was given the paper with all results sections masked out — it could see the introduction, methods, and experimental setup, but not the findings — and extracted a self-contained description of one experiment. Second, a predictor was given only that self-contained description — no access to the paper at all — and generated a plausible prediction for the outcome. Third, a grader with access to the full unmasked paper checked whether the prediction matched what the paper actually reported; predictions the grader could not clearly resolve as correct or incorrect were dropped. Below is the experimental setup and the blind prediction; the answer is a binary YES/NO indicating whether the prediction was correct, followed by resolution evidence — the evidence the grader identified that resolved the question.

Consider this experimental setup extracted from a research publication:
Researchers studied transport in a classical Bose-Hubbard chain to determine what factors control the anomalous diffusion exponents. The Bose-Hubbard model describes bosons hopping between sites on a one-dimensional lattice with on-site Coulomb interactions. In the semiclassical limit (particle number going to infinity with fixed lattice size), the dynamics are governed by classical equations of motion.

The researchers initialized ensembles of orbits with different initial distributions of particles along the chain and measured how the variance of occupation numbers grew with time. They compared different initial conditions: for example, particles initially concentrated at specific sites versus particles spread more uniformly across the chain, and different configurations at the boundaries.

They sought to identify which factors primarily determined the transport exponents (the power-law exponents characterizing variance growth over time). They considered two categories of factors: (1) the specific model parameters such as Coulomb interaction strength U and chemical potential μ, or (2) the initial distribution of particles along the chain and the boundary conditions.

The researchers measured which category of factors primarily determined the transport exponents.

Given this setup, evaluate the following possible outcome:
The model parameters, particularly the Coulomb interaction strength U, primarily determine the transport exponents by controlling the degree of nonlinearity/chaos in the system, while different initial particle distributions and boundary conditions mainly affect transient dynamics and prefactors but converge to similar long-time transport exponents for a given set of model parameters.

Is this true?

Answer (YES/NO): NO